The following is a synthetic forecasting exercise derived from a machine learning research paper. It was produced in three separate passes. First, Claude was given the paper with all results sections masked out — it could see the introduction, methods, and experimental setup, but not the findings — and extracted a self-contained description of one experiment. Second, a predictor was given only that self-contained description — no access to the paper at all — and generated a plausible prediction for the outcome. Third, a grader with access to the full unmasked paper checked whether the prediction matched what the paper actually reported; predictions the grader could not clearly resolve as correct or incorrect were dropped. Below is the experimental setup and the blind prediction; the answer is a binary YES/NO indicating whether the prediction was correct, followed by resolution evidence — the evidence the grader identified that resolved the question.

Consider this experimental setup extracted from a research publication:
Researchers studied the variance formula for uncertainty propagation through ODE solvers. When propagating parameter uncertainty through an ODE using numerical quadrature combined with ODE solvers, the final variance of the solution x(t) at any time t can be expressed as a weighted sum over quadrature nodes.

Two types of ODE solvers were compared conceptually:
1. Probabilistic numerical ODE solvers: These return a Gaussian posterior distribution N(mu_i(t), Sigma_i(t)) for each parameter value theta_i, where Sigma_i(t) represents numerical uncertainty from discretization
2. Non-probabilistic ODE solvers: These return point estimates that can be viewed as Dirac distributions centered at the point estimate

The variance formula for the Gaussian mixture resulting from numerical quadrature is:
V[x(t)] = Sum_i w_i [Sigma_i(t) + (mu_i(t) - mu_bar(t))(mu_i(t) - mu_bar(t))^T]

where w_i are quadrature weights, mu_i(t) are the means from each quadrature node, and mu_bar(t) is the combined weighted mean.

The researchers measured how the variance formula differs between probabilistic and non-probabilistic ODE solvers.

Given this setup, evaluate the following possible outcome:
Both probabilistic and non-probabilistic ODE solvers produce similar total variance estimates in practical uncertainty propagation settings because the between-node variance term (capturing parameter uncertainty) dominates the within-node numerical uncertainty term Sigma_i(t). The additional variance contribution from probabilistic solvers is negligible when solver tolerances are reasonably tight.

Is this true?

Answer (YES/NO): NO